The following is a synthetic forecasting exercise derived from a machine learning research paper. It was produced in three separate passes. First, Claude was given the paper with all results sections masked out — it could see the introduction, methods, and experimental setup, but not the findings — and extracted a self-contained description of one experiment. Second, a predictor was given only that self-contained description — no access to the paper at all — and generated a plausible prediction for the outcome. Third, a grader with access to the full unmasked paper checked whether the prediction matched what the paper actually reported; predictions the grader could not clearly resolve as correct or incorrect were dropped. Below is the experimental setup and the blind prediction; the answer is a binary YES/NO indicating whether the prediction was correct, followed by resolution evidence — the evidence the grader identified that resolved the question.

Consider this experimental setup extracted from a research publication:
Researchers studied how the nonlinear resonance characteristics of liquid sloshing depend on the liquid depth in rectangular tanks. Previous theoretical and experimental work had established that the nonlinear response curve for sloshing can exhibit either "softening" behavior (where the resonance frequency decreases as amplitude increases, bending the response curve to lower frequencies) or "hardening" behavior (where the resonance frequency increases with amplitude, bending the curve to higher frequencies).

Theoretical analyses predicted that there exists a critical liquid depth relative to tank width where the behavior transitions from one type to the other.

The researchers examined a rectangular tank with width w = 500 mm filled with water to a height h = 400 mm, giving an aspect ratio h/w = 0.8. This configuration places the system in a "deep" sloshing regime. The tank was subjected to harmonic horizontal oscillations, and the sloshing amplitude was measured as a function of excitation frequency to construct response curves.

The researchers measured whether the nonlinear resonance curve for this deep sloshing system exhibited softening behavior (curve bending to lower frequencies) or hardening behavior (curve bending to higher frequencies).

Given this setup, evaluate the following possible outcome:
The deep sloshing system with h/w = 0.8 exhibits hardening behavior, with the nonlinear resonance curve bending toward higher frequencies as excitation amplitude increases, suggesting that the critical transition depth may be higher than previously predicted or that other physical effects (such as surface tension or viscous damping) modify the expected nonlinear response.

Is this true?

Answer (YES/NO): NO